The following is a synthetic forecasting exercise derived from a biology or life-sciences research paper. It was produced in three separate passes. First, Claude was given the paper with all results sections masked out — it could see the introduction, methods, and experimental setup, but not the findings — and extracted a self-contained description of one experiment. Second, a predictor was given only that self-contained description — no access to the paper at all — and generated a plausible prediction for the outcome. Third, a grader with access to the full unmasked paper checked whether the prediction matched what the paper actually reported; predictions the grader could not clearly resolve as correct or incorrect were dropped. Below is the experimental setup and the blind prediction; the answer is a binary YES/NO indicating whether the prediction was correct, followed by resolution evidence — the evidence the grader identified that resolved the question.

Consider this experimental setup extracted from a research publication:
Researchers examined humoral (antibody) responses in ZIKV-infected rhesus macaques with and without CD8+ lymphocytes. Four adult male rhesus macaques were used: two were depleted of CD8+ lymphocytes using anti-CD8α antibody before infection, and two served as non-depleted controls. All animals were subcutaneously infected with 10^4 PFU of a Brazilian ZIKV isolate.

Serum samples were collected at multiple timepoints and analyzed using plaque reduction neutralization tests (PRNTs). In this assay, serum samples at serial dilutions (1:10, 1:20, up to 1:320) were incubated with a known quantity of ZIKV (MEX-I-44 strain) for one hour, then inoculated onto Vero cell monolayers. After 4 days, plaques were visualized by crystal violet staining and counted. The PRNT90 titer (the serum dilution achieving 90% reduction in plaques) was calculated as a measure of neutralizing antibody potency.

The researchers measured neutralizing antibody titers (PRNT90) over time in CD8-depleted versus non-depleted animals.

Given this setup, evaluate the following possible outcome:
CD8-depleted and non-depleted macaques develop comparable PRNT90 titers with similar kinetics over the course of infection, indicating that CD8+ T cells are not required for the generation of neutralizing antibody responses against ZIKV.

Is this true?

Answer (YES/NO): NO